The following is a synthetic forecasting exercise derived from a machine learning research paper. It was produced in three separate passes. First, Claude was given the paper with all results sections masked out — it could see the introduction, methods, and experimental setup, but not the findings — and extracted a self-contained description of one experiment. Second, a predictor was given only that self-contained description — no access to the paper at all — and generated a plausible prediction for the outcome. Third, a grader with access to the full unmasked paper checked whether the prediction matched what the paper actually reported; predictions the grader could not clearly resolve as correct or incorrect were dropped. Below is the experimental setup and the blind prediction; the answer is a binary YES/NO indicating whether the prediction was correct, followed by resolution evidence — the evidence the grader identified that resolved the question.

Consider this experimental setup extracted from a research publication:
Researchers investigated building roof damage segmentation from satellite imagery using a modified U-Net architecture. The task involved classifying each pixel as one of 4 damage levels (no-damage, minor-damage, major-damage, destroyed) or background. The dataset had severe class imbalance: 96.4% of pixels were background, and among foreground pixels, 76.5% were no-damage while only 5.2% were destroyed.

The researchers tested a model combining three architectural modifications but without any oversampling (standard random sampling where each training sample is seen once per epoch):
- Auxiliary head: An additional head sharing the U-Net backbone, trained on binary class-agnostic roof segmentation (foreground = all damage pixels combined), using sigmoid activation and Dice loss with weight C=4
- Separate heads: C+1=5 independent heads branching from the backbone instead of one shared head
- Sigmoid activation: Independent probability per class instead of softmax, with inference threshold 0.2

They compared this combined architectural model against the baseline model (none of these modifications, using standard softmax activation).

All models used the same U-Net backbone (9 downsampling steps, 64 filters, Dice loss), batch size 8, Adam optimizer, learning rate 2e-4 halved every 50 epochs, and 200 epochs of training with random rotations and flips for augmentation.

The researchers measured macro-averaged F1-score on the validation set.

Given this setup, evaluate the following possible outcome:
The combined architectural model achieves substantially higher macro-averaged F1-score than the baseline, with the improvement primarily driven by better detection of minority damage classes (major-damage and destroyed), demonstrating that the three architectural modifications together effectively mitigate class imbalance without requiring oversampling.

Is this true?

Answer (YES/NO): NO